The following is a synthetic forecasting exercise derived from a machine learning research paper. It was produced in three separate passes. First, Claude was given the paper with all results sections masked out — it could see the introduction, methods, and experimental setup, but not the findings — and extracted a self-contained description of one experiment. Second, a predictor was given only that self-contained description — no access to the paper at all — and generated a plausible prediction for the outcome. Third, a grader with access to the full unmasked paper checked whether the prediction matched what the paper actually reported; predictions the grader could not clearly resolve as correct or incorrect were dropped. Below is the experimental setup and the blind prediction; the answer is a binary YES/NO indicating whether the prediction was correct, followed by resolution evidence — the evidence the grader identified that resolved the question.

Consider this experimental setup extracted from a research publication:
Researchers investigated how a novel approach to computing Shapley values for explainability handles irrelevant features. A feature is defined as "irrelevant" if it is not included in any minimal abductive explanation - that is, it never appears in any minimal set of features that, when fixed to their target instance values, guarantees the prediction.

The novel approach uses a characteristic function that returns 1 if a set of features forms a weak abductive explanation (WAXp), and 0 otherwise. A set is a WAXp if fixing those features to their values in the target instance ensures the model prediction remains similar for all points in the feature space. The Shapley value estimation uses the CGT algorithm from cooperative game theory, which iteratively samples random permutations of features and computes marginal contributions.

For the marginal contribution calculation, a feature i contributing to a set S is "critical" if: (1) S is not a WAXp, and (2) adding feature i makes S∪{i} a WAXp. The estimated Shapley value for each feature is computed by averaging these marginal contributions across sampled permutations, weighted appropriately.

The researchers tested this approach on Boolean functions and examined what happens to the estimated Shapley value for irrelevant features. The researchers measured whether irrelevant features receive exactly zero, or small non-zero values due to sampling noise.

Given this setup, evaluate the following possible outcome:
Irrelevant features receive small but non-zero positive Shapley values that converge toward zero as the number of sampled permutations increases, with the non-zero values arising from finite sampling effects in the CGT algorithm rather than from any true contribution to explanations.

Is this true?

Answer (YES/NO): NO